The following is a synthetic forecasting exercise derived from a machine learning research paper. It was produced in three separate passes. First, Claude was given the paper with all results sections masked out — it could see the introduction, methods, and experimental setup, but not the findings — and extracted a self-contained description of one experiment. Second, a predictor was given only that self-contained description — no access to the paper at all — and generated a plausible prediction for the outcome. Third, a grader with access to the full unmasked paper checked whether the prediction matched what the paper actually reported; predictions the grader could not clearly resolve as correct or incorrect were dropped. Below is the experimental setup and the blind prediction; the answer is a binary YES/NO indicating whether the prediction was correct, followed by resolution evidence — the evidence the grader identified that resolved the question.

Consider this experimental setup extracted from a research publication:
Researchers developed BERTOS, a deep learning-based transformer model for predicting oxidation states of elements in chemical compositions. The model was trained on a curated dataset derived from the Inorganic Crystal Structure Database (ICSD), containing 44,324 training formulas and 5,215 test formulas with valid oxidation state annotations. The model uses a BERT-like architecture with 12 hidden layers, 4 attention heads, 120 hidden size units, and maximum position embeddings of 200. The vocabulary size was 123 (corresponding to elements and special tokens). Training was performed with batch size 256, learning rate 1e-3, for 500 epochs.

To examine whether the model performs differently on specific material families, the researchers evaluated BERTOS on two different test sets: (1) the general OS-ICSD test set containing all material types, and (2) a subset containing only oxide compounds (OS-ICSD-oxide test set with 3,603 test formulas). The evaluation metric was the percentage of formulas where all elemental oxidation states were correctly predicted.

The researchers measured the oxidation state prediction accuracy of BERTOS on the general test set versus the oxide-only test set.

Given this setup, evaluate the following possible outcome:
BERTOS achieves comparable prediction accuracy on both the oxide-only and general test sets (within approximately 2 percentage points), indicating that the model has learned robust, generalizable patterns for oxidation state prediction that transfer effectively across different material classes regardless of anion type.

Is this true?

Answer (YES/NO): YES